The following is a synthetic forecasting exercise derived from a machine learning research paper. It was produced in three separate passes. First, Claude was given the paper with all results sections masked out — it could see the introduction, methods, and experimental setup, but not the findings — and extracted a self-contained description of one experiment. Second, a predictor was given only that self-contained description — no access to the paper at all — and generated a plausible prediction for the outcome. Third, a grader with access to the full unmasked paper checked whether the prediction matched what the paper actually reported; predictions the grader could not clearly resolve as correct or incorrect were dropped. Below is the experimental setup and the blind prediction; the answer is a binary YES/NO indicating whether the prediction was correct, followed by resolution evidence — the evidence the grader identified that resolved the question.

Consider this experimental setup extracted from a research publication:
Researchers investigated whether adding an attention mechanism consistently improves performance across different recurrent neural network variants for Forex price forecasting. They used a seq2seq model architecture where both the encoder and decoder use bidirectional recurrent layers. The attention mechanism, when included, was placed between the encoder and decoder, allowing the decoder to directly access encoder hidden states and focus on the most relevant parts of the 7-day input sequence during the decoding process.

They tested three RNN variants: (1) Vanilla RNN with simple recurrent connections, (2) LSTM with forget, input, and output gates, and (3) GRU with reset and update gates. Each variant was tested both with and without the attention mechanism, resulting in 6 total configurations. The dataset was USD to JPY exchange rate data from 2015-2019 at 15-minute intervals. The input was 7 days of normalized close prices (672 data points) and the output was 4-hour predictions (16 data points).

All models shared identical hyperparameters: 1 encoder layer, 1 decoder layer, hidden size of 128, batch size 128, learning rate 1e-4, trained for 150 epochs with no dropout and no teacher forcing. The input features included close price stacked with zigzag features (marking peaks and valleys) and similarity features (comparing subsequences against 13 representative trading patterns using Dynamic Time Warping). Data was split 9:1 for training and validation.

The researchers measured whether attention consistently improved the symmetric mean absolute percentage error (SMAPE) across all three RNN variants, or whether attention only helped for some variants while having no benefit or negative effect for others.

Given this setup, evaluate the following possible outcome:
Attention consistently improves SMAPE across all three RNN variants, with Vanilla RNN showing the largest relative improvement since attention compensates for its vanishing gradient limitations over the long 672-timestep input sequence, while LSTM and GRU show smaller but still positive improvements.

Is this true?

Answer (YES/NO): NO